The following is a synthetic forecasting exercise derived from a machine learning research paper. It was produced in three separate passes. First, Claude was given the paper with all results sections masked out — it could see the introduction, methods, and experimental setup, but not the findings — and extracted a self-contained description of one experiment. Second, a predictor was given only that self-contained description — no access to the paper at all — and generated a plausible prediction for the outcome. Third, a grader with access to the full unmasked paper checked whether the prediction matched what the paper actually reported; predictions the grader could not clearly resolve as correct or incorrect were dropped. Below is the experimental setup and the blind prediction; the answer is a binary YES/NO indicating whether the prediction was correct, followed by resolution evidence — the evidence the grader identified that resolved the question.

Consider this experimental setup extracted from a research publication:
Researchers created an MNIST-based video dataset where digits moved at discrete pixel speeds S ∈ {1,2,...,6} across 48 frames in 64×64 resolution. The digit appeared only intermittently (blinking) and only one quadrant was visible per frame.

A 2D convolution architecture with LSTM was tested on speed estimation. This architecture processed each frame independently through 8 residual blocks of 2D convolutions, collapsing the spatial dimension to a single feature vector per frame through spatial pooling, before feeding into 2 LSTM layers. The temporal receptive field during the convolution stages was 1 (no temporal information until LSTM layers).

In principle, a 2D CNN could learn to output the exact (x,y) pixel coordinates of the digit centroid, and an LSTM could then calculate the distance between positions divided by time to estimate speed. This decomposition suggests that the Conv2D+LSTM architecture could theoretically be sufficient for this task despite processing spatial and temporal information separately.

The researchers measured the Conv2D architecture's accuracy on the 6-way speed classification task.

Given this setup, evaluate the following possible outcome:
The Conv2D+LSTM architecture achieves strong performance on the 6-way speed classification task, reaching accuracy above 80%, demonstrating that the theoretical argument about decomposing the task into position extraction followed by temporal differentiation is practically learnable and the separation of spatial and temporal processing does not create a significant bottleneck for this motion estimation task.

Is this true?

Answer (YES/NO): YES